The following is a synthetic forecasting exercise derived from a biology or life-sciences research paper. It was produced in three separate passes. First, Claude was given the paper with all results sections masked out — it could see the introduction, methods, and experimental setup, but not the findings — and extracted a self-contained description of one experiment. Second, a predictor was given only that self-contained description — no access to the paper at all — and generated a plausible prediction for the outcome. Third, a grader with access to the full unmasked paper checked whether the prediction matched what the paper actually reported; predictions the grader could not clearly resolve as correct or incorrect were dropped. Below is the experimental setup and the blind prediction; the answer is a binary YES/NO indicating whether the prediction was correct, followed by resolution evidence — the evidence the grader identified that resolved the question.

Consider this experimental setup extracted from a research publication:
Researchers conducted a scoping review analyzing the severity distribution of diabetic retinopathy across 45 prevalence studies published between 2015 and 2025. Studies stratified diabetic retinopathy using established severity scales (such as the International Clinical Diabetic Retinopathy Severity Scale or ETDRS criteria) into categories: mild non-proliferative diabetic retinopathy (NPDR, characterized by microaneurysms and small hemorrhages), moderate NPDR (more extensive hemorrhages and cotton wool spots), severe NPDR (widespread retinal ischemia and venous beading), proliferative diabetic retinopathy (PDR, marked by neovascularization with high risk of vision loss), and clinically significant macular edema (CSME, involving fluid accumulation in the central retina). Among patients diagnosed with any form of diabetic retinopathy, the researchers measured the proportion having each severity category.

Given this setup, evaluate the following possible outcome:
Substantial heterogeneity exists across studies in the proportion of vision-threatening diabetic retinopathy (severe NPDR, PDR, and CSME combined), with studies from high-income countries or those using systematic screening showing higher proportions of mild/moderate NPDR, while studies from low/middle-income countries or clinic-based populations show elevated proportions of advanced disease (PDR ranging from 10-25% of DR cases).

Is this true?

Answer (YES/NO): NO